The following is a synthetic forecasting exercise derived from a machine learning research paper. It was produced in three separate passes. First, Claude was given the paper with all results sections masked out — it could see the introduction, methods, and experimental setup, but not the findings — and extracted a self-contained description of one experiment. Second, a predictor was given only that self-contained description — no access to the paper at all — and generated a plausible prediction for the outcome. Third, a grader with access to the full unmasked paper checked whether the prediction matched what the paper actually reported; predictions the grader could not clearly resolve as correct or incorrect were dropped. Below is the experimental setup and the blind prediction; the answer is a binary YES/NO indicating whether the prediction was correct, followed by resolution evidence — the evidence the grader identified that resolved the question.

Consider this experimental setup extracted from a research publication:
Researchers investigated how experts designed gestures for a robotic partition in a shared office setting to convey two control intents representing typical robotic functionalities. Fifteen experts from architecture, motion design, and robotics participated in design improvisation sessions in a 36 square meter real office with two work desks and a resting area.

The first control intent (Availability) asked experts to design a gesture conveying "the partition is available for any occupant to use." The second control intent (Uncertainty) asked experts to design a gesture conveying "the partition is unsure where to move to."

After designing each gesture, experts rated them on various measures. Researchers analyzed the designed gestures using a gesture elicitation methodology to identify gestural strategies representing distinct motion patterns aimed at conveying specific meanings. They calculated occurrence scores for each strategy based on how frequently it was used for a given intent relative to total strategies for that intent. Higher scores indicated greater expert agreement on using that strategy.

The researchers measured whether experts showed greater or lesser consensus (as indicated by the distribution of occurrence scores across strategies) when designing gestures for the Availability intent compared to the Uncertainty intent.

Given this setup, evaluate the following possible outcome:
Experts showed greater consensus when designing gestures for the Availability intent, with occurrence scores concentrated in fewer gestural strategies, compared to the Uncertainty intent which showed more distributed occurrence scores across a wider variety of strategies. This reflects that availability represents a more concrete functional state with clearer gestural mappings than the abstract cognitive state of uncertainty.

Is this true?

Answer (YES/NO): NO